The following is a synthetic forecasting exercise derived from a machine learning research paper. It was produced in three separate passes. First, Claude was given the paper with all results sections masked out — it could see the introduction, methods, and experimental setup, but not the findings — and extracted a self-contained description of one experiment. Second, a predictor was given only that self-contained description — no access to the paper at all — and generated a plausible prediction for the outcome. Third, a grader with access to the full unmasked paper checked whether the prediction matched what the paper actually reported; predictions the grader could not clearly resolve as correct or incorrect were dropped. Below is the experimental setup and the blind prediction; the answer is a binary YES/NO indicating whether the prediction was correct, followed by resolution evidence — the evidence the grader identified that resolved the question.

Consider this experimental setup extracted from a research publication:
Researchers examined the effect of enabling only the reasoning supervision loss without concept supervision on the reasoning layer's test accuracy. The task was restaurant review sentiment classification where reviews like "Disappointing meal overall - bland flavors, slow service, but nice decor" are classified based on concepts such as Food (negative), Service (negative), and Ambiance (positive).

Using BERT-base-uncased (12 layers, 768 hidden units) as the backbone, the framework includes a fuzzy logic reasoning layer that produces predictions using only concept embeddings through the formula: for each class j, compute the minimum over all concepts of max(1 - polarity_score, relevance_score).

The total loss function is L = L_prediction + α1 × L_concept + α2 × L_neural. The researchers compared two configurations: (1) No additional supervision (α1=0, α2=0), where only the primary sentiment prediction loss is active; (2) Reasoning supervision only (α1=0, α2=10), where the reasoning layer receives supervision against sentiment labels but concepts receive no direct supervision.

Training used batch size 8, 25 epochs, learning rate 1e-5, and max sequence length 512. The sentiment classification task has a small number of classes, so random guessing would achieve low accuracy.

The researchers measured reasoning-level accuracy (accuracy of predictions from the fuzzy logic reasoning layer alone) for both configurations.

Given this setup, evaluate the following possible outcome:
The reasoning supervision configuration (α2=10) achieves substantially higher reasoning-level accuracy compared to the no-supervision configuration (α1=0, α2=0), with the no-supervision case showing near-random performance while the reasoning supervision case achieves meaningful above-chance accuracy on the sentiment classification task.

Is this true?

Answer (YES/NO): YES